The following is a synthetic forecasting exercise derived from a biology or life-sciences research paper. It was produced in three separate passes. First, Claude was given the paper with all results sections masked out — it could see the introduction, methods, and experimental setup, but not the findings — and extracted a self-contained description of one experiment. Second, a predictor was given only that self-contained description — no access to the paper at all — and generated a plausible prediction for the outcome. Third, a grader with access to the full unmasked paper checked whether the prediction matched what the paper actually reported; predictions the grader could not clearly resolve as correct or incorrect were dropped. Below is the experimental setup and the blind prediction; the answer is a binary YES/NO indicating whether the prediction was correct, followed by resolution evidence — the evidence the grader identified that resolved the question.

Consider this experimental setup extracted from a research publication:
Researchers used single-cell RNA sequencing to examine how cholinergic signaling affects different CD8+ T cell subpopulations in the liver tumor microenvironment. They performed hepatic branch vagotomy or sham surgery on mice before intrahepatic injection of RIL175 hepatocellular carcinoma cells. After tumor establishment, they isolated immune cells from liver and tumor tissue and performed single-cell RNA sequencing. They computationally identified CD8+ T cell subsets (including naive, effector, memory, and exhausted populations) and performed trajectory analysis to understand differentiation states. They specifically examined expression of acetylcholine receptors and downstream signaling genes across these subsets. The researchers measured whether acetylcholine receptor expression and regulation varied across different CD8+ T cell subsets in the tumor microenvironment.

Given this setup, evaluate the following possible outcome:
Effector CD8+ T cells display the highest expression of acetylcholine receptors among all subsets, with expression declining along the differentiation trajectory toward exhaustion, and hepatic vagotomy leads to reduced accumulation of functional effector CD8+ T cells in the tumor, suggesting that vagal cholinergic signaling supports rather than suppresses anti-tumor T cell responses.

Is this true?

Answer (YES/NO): NO